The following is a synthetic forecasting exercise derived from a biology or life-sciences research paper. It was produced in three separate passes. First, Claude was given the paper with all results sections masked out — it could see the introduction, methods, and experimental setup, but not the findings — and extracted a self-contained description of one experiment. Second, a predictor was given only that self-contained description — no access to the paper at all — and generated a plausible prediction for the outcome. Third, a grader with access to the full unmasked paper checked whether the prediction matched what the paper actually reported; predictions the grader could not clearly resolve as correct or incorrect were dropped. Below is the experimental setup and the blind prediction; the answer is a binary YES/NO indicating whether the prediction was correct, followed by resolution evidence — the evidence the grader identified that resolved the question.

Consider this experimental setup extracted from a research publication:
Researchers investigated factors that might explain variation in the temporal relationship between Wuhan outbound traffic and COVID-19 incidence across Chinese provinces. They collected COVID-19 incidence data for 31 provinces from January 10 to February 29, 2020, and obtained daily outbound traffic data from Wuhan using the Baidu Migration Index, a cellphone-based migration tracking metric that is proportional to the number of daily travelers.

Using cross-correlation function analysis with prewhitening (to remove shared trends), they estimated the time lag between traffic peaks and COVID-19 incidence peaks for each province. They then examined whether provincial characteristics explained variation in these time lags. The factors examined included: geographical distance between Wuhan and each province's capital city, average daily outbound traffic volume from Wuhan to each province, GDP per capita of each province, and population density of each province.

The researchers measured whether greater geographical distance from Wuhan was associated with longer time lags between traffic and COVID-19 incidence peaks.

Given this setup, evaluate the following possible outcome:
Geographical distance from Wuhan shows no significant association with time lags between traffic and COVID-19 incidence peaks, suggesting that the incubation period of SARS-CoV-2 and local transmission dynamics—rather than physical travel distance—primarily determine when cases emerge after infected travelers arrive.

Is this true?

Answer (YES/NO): NO